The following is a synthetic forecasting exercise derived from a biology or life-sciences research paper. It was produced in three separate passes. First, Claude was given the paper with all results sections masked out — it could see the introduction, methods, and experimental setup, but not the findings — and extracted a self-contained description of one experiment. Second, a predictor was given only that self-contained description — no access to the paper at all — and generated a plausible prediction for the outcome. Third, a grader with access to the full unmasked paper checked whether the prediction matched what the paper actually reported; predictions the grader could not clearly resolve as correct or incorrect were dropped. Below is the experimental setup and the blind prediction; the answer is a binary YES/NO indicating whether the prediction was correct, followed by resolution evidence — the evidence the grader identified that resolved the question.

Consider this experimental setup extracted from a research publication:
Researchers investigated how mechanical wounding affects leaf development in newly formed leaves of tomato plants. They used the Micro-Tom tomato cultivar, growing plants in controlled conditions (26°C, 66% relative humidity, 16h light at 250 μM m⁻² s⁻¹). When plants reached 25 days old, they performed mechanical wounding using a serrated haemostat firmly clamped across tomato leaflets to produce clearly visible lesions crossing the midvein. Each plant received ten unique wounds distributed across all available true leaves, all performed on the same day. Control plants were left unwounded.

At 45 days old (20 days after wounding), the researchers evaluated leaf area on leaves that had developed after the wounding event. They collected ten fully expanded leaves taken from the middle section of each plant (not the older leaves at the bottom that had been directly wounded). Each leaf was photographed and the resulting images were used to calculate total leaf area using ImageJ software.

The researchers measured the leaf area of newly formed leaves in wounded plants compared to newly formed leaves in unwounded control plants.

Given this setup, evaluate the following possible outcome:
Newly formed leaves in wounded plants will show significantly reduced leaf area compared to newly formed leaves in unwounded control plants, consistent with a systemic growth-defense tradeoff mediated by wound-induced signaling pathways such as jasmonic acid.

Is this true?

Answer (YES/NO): YES